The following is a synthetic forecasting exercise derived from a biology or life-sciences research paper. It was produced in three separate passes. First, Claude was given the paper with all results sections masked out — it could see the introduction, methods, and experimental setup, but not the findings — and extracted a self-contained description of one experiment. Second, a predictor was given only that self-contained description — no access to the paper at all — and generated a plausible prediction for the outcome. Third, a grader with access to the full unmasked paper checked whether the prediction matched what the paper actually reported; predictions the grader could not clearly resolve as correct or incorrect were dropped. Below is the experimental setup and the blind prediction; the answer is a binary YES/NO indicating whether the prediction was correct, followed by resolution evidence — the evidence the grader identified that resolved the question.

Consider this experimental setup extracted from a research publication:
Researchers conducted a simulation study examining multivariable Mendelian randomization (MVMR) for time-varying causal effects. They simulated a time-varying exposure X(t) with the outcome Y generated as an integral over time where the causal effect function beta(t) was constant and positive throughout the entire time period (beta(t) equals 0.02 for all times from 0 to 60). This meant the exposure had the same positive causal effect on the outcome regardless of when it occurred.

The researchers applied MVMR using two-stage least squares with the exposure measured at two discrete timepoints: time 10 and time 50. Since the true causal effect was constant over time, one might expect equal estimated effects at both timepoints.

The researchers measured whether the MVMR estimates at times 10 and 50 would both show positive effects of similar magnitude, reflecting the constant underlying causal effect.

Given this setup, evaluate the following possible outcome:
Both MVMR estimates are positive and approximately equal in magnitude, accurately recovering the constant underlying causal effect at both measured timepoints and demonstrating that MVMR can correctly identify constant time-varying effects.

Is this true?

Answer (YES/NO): NO